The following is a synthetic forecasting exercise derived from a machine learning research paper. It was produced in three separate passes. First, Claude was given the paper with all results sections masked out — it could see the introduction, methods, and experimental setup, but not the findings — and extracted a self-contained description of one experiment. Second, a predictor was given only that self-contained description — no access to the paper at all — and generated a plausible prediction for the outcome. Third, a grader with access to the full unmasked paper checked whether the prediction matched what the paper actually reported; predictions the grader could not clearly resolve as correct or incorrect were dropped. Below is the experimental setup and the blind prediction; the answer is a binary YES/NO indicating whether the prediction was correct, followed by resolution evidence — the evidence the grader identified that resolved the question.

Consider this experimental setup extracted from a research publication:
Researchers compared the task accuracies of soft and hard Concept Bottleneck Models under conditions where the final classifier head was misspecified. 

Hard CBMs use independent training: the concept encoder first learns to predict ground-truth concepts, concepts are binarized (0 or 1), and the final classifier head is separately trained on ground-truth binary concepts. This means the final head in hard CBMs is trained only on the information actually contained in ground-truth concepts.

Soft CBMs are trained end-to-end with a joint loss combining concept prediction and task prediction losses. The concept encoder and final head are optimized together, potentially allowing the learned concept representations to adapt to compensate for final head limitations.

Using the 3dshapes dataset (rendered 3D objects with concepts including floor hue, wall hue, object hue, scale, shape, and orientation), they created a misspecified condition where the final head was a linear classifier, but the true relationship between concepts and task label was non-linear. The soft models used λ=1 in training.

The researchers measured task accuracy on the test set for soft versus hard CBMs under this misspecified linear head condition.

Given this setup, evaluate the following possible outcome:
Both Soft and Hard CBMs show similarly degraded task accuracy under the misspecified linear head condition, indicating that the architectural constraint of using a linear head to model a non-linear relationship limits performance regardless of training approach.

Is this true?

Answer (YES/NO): NO